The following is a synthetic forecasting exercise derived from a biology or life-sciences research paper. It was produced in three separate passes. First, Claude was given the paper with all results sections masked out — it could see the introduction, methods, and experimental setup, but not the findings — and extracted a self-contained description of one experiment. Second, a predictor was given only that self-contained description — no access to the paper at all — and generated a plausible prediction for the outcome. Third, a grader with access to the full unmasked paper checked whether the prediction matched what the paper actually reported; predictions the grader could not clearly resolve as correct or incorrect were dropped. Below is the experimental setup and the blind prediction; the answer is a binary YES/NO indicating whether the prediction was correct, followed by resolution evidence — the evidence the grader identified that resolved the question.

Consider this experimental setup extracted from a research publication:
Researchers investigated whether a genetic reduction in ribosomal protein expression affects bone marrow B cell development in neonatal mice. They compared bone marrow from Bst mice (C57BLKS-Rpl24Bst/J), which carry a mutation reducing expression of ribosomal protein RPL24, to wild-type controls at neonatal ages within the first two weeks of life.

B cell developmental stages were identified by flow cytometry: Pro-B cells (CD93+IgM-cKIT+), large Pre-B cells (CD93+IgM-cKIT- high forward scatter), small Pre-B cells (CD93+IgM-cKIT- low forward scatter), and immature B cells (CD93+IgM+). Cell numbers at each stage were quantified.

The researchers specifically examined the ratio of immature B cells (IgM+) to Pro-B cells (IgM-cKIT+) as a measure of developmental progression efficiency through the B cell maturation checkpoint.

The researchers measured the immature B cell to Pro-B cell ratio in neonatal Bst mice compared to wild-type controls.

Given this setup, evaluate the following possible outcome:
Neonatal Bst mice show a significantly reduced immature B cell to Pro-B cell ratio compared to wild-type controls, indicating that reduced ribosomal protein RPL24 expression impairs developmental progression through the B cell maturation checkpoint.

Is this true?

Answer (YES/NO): YES